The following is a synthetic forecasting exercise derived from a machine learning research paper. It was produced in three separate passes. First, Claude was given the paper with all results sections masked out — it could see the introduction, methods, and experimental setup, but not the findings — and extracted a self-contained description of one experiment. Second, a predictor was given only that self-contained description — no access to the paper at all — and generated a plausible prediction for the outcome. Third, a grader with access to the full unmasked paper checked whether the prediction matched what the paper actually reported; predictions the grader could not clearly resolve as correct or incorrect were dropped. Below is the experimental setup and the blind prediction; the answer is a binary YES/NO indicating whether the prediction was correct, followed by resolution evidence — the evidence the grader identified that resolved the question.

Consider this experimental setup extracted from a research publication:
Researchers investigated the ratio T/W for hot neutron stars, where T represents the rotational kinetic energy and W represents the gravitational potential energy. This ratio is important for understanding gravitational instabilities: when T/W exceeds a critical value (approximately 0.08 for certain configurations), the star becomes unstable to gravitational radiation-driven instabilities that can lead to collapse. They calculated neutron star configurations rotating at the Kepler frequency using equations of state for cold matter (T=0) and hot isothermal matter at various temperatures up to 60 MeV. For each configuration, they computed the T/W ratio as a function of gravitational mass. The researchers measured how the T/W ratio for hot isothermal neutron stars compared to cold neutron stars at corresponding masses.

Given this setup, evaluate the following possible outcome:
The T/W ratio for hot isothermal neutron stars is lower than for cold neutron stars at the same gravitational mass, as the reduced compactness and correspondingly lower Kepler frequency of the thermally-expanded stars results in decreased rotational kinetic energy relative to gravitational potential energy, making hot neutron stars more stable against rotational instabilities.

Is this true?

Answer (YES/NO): YES